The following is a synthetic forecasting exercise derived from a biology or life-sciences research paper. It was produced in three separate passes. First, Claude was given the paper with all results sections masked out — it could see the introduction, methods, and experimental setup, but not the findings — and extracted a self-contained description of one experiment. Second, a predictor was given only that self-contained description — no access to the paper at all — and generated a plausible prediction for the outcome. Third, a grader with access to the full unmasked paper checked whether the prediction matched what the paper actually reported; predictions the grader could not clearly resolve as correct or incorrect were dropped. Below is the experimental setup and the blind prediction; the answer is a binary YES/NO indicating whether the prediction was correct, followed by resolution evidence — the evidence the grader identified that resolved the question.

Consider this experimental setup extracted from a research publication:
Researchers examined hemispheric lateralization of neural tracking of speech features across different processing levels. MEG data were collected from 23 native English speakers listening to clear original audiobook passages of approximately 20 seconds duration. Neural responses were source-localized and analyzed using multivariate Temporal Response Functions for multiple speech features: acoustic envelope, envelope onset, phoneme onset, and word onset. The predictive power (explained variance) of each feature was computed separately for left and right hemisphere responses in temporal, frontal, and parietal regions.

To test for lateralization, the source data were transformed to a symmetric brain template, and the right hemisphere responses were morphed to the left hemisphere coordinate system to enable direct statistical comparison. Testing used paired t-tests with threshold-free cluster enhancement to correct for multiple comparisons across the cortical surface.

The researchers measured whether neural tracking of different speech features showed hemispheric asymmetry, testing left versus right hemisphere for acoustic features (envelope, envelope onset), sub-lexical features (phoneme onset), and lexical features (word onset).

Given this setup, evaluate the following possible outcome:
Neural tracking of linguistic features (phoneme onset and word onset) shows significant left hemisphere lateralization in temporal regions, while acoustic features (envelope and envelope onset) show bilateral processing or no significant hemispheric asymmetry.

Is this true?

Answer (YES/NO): NO